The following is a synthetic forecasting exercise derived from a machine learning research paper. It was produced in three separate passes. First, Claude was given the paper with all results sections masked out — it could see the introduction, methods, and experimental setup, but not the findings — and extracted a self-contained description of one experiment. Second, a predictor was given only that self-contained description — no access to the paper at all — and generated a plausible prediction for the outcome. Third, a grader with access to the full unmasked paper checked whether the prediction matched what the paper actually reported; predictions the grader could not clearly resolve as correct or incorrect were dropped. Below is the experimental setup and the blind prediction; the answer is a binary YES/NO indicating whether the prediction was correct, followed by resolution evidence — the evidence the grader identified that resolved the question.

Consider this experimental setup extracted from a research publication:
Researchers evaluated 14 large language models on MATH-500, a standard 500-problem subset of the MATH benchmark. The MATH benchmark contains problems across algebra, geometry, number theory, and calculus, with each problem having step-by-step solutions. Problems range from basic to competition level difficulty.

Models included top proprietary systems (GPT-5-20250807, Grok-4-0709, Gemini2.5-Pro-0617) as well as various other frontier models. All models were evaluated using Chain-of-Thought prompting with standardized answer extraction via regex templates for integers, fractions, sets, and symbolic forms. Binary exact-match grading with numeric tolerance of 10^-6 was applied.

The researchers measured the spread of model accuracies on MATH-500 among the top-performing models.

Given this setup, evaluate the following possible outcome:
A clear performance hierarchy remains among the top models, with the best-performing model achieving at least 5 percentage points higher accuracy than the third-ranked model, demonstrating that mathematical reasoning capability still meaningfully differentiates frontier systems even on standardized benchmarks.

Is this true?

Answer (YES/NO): NO